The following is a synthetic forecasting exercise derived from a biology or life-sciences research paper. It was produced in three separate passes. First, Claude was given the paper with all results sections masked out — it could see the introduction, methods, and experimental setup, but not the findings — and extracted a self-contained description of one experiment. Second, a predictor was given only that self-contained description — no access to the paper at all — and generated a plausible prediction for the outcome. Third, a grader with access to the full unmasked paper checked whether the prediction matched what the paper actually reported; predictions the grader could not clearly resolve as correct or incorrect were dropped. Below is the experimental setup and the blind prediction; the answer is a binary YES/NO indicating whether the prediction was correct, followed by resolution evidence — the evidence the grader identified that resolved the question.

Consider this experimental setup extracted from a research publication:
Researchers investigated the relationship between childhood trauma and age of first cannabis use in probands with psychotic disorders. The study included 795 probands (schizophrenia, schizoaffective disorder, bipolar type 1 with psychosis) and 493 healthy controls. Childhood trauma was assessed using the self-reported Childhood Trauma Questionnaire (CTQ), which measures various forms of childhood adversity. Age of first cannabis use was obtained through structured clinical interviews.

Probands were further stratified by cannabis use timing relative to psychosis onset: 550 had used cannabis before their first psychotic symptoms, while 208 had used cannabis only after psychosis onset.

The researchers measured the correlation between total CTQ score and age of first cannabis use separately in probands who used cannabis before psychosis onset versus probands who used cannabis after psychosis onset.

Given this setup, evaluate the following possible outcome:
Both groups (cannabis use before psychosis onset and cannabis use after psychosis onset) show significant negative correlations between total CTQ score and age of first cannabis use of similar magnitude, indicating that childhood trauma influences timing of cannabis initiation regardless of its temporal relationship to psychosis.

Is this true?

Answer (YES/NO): NO